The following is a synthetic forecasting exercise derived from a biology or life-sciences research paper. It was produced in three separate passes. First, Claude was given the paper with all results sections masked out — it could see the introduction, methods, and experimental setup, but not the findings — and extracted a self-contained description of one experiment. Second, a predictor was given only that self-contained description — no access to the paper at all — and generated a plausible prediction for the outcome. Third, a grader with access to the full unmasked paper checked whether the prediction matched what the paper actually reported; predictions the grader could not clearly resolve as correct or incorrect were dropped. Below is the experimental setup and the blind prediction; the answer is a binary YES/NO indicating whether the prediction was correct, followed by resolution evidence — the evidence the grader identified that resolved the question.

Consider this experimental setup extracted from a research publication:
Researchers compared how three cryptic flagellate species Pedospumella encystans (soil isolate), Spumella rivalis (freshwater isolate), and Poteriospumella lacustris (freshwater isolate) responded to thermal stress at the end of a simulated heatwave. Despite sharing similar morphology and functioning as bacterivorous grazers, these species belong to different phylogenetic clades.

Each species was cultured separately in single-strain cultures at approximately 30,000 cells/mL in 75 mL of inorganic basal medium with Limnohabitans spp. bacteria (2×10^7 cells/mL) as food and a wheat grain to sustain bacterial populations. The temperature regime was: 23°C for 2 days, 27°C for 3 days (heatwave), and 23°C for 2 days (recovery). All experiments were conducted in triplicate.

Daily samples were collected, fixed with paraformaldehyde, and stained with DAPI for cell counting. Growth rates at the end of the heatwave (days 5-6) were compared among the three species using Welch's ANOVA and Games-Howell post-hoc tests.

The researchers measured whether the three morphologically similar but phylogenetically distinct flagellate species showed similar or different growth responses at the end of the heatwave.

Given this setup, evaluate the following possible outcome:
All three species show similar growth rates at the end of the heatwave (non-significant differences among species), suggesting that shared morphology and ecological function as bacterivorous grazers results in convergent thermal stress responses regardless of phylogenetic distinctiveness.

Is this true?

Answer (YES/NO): YES